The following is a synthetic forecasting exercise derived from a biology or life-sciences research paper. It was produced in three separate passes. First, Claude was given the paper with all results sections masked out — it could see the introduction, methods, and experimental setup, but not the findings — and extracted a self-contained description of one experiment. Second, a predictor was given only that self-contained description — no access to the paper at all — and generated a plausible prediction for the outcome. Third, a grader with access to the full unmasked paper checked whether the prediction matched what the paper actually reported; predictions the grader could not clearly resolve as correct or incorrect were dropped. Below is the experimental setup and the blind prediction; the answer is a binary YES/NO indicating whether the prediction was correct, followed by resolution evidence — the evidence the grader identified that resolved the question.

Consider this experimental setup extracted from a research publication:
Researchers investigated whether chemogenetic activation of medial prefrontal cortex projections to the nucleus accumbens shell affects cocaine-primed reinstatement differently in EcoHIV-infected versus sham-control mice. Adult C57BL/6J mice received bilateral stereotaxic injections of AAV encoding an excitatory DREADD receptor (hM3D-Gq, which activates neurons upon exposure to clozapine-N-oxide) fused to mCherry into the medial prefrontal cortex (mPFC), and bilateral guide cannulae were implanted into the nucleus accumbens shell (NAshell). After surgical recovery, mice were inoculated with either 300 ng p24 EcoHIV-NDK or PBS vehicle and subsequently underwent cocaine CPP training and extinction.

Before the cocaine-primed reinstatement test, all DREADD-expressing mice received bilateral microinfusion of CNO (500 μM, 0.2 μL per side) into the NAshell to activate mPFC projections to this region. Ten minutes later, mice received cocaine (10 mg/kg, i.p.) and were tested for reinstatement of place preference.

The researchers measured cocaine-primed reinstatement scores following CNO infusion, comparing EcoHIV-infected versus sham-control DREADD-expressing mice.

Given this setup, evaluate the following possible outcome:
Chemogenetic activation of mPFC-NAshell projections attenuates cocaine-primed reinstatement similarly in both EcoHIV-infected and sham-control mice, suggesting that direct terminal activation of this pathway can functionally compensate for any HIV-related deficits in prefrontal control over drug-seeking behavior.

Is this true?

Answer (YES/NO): YES